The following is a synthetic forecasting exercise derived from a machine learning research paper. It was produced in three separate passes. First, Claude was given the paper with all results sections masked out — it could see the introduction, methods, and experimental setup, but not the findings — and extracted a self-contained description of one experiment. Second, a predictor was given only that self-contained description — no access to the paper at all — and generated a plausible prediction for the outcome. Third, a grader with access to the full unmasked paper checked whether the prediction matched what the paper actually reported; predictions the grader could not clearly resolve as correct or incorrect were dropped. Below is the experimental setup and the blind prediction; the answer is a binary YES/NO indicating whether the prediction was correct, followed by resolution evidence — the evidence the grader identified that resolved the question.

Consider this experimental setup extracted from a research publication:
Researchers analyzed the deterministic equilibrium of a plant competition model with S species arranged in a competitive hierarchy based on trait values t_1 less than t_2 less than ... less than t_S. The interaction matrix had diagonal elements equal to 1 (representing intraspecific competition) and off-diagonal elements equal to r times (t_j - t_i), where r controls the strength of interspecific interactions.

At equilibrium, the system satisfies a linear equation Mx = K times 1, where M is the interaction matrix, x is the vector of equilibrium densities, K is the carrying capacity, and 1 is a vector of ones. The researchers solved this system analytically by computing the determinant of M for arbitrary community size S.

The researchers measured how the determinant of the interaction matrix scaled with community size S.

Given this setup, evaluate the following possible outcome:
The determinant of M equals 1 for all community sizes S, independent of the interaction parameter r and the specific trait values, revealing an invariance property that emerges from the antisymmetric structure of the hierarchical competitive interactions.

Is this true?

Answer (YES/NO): NO